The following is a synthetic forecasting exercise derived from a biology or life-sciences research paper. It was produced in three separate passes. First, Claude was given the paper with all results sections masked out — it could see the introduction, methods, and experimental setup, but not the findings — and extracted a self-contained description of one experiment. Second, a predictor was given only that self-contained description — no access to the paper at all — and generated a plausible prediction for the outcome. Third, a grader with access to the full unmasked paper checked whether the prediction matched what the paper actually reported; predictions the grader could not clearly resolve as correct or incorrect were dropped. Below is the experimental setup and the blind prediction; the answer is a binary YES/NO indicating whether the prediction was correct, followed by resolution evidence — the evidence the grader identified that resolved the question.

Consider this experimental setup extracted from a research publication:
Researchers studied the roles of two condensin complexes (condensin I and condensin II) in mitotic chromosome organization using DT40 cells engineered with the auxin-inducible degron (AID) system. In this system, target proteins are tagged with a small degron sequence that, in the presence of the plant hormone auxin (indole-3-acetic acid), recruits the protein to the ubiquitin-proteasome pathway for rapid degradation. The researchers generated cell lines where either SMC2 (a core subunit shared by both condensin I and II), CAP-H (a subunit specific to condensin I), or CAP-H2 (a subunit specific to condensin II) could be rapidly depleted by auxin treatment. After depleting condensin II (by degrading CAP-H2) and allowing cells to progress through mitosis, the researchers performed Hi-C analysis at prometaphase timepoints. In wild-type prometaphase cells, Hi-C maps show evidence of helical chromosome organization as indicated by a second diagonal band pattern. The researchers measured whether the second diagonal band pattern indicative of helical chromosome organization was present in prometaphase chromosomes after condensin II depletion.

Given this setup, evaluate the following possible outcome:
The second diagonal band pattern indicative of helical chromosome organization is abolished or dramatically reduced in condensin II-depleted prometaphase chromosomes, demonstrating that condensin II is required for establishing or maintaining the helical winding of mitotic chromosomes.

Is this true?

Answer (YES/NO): YES